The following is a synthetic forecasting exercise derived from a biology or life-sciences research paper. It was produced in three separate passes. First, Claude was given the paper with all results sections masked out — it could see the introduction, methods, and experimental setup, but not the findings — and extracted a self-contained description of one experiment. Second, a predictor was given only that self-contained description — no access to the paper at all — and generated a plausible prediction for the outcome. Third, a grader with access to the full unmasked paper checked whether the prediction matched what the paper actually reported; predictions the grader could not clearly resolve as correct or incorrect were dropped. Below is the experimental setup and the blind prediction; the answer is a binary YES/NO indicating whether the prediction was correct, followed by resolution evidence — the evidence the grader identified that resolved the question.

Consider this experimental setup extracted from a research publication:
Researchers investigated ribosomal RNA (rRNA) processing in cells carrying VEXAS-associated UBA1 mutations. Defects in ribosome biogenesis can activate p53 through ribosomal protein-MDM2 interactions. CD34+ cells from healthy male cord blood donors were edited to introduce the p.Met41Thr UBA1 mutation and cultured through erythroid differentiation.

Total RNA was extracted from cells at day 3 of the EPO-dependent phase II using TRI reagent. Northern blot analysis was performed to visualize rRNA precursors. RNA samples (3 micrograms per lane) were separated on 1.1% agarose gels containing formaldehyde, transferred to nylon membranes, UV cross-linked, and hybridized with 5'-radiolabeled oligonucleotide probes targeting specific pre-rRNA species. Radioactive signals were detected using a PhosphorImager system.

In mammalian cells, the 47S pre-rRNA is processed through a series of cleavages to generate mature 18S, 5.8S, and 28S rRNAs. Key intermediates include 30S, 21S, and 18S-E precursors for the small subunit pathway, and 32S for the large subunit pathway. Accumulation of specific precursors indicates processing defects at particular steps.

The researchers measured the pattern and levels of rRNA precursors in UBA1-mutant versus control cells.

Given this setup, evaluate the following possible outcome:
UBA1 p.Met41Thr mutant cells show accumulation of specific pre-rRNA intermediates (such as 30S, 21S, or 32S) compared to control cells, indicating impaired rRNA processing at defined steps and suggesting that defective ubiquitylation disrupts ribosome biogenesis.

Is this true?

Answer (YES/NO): NO